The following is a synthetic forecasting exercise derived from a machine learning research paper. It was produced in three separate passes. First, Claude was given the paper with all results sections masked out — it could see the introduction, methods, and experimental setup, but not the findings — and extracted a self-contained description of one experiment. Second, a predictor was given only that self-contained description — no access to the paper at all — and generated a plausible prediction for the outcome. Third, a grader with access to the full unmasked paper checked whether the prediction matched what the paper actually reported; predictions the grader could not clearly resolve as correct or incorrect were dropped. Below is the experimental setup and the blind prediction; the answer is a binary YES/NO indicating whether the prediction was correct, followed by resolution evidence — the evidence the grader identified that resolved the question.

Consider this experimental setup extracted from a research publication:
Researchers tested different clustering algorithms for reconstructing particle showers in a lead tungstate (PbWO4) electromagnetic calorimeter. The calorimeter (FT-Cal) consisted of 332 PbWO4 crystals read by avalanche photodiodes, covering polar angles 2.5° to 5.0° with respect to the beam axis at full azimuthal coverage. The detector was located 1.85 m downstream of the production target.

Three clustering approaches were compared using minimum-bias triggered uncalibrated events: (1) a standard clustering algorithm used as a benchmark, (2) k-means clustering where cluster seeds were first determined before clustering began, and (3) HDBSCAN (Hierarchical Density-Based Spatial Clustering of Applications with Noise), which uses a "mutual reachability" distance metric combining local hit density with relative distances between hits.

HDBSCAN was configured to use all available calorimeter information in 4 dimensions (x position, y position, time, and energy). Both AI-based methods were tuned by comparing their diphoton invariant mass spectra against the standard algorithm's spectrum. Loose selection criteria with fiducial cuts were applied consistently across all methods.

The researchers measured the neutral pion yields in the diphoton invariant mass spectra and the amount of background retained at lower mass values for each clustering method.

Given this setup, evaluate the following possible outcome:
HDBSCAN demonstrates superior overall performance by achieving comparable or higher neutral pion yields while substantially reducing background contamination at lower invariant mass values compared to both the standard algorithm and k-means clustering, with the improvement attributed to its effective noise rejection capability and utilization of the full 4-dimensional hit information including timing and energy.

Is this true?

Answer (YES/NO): YES